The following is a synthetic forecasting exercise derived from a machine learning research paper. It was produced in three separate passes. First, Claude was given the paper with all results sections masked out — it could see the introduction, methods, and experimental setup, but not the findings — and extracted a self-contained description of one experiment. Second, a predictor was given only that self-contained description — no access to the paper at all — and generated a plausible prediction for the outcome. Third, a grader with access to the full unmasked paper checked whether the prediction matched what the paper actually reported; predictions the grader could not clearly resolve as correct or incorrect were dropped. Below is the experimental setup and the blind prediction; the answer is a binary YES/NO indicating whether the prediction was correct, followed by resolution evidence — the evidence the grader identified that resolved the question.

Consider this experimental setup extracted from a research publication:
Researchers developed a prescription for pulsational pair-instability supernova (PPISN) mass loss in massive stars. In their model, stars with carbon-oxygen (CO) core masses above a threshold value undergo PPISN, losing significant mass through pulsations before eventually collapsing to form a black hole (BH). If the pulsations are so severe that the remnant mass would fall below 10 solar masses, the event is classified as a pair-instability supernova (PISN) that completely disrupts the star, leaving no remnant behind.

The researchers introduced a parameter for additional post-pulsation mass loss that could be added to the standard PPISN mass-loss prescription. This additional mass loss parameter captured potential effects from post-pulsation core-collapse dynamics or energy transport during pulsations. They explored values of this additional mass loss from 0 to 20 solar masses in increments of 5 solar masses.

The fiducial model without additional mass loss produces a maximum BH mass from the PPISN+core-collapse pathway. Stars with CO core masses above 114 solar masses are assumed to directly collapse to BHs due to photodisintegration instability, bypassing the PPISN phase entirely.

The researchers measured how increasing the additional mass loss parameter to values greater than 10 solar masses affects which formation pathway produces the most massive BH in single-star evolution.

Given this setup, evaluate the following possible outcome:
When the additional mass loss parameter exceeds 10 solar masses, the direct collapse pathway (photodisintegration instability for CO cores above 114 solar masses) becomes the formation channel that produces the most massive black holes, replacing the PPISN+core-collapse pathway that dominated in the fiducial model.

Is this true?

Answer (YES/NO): NO